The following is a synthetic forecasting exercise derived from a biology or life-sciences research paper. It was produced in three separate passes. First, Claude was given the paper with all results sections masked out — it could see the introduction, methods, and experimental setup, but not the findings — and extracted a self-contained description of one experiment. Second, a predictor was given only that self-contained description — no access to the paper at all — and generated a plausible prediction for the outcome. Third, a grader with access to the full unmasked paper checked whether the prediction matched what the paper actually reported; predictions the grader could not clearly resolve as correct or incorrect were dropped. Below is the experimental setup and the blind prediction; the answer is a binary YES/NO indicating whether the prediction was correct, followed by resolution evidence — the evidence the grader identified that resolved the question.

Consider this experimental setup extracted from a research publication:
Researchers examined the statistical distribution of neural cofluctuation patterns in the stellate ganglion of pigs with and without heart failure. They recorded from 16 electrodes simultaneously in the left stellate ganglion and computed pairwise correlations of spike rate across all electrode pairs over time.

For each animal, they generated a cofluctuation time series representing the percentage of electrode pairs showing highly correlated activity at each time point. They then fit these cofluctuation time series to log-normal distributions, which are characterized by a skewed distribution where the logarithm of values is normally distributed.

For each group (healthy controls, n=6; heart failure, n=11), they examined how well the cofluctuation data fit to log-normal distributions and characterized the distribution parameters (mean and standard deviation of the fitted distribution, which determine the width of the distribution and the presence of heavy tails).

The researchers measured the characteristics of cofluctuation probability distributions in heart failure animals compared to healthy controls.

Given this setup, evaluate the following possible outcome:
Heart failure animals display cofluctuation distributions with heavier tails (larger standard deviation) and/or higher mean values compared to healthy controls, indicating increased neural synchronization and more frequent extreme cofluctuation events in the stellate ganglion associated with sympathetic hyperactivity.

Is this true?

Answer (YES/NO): YES